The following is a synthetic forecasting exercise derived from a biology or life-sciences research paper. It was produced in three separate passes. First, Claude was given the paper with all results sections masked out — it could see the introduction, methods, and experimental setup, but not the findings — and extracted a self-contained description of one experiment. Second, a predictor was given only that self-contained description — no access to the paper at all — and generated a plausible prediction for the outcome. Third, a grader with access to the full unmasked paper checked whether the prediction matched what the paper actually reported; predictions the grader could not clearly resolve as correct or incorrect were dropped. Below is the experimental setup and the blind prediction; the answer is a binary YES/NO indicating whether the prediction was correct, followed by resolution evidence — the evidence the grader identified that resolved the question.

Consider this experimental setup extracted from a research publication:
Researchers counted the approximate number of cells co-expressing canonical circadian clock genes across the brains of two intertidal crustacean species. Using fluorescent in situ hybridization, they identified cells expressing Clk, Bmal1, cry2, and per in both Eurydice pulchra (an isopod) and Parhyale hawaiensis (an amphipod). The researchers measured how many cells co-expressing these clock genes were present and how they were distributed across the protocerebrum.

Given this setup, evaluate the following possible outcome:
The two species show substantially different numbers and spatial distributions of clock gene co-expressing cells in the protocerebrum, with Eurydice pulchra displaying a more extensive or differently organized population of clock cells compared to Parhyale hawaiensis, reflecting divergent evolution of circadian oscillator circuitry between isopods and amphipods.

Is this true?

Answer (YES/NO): NO